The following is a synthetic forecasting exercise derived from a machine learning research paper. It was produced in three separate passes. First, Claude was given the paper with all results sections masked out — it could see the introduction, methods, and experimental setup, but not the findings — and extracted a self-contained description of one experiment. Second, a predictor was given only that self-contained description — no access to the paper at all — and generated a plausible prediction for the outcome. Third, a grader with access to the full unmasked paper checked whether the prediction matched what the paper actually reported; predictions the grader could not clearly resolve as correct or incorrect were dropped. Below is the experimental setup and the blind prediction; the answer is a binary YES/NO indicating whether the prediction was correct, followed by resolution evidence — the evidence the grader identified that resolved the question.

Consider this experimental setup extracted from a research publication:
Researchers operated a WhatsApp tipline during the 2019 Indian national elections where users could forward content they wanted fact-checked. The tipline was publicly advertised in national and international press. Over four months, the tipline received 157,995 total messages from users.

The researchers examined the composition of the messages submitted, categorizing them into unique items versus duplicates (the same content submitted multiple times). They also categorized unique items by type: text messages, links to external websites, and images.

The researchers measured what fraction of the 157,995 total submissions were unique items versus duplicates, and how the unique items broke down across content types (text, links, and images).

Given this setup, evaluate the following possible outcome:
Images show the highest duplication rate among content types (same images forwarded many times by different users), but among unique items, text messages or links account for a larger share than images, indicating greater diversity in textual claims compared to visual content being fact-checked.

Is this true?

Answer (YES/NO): NO